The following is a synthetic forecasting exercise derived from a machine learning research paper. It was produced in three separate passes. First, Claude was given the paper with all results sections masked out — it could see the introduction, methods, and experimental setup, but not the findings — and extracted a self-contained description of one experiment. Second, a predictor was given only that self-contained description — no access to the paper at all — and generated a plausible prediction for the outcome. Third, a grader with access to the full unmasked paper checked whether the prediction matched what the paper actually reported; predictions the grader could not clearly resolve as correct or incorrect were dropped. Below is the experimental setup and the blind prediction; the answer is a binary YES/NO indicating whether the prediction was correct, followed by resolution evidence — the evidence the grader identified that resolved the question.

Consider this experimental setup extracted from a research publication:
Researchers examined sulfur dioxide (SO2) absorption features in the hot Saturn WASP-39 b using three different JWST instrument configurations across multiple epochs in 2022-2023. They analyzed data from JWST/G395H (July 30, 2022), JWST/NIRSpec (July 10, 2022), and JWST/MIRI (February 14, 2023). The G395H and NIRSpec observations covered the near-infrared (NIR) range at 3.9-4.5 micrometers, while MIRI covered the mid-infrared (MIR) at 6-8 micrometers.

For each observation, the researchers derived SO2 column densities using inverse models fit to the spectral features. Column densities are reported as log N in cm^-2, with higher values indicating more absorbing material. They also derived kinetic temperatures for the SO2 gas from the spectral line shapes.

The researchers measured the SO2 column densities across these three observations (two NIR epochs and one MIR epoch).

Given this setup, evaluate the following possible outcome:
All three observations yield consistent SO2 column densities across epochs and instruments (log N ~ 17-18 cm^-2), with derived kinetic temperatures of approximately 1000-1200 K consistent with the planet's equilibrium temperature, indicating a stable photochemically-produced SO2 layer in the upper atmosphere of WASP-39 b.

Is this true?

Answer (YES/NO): NO